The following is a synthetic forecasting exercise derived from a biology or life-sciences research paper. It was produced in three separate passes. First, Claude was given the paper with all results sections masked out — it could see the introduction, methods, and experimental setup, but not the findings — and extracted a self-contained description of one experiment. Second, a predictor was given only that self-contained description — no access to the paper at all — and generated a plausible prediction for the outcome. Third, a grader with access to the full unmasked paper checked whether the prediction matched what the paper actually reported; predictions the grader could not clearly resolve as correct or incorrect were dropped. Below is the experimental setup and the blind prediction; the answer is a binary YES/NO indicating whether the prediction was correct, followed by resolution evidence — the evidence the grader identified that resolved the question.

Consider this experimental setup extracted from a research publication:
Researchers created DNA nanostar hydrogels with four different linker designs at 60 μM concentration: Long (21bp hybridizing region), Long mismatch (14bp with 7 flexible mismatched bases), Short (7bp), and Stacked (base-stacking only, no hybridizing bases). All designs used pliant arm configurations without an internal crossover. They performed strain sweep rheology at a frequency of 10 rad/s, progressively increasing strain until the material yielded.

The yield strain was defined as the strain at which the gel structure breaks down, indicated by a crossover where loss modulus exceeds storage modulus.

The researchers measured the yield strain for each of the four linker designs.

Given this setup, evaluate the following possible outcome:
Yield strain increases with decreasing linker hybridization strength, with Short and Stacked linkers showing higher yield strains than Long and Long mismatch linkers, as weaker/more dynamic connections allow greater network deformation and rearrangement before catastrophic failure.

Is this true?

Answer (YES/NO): YES